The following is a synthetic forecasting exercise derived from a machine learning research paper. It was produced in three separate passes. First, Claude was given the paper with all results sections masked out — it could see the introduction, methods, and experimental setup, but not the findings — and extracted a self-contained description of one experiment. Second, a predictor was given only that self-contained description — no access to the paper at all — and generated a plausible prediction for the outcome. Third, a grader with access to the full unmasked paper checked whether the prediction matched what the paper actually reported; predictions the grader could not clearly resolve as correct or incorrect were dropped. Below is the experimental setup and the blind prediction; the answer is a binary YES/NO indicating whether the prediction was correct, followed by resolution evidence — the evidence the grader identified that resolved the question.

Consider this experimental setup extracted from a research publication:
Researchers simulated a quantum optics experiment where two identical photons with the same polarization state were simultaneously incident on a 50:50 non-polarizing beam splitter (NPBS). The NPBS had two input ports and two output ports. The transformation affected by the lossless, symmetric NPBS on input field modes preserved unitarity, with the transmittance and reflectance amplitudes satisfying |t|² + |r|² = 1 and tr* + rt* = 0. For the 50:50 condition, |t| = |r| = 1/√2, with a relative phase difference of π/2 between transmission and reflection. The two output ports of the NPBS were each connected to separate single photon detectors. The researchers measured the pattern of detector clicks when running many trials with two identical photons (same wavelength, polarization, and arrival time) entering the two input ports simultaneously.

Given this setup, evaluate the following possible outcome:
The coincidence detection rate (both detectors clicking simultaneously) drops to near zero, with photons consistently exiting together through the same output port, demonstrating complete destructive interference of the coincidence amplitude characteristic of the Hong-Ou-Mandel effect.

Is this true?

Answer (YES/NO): YES